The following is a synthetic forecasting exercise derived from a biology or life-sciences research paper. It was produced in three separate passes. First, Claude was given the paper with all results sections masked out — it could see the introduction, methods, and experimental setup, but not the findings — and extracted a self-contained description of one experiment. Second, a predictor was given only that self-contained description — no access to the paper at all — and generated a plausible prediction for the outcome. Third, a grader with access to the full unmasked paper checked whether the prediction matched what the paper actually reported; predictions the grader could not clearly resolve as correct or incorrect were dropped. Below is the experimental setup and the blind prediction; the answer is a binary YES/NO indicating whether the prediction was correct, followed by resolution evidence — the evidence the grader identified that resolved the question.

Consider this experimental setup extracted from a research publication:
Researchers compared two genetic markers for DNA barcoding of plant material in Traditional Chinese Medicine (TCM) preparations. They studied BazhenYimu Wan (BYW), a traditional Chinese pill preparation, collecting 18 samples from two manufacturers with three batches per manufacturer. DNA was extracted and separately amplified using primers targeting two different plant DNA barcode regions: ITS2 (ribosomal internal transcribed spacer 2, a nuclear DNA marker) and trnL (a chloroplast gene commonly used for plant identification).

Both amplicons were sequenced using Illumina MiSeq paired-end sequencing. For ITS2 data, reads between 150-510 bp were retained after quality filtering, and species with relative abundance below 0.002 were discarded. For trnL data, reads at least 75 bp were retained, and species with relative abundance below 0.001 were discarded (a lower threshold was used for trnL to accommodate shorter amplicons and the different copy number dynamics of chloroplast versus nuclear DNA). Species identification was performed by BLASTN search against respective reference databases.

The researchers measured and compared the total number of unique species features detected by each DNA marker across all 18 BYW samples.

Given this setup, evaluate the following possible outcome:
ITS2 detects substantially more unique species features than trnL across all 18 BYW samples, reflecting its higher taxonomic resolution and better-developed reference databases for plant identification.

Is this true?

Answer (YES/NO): NO